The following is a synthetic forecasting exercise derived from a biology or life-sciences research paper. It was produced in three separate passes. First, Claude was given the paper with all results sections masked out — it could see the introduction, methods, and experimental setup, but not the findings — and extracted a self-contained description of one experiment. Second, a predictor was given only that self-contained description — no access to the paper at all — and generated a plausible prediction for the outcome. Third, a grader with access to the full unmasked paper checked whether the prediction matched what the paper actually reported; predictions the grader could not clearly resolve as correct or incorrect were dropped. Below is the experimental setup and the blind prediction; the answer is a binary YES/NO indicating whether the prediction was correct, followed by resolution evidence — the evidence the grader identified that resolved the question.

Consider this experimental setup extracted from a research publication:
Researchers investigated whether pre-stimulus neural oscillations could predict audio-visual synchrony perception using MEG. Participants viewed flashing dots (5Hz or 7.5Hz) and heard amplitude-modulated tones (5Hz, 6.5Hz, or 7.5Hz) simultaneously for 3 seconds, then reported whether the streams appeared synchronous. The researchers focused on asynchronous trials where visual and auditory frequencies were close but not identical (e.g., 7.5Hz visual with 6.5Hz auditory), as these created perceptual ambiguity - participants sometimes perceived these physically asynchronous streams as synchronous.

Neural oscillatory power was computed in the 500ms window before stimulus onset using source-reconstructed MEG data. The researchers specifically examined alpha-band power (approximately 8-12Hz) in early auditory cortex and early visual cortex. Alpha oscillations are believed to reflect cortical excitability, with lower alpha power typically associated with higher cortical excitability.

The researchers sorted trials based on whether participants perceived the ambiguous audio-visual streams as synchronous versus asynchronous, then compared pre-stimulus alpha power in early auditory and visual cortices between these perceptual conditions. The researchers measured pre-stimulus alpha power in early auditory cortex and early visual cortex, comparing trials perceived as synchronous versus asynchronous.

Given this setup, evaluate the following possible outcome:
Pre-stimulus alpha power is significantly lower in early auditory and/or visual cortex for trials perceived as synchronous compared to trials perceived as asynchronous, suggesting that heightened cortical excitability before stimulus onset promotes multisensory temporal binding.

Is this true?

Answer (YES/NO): YES